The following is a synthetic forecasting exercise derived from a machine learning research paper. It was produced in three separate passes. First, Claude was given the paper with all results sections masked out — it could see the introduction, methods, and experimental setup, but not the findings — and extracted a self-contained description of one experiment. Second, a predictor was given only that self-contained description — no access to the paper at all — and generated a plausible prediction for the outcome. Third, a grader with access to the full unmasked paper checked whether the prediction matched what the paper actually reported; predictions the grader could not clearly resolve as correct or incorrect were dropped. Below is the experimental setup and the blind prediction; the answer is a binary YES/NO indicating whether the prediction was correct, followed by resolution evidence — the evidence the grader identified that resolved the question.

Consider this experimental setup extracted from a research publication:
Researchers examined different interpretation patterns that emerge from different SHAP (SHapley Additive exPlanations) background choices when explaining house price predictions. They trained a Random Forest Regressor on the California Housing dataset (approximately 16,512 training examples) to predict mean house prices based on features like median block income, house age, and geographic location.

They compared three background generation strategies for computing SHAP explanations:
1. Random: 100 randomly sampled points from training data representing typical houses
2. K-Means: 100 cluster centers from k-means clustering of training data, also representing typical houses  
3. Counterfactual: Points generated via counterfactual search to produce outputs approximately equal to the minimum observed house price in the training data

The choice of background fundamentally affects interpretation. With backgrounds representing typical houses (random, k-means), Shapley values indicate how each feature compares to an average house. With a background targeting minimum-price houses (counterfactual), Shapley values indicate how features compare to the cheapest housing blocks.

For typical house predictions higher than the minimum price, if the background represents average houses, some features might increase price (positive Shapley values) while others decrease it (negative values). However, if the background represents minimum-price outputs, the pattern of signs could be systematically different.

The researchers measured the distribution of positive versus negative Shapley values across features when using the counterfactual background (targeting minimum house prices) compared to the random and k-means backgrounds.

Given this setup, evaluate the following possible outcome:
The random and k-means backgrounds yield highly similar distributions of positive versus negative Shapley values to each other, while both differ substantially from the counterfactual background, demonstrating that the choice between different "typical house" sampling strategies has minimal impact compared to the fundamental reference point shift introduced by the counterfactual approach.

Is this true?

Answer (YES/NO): YES